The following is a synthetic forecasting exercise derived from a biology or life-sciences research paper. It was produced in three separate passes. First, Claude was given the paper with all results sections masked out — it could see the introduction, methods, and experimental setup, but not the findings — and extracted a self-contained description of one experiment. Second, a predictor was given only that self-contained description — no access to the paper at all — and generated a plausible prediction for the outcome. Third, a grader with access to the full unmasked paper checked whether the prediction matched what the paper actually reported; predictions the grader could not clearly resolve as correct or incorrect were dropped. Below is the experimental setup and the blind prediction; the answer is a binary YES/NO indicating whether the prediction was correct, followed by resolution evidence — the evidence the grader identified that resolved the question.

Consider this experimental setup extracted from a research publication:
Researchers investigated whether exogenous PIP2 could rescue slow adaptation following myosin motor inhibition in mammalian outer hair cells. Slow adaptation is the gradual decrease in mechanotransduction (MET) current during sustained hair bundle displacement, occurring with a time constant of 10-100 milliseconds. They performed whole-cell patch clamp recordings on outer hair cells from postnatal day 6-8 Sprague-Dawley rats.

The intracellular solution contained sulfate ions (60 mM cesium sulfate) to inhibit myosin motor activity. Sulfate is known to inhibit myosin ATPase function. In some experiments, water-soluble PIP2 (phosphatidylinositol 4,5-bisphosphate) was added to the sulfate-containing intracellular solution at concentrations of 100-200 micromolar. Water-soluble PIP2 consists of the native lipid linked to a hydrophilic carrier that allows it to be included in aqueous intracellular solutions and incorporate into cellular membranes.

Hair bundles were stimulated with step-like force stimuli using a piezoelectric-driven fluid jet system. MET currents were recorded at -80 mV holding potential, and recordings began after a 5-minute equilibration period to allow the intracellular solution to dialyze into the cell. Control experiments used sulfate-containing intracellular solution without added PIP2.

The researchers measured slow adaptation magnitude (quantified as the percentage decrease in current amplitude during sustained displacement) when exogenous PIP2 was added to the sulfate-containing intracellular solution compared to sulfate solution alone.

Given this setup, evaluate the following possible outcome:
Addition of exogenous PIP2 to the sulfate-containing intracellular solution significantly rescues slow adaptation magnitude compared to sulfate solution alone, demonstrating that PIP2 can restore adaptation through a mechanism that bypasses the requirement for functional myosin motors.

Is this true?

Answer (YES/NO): YES